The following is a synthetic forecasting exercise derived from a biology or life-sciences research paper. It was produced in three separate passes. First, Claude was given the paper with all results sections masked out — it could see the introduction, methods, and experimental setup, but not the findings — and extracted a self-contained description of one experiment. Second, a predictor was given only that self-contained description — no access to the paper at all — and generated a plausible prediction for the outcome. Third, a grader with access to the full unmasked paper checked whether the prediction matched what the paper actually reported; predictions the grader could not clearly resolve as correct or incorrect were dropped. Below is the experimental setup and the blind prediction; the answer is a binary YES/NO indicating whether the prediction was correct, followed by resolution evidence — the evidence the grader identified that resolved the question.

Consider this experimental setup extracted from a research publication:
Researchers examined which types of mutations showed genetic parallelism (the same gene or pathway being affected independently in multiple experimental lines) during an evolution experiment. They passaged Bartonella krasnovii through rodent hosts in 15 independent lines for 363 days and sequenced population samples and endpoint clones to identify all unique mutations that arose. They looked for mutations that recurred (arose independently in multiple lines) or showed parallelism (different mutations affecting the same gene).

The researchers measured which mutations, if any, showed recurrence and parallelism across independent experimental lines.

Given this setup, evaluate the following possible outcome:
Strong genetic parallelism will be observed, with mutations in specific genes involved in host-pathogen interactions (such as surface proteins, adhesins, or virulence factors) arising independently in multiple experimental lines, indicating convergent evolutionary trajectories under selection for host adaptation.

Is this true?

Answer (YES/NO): YES